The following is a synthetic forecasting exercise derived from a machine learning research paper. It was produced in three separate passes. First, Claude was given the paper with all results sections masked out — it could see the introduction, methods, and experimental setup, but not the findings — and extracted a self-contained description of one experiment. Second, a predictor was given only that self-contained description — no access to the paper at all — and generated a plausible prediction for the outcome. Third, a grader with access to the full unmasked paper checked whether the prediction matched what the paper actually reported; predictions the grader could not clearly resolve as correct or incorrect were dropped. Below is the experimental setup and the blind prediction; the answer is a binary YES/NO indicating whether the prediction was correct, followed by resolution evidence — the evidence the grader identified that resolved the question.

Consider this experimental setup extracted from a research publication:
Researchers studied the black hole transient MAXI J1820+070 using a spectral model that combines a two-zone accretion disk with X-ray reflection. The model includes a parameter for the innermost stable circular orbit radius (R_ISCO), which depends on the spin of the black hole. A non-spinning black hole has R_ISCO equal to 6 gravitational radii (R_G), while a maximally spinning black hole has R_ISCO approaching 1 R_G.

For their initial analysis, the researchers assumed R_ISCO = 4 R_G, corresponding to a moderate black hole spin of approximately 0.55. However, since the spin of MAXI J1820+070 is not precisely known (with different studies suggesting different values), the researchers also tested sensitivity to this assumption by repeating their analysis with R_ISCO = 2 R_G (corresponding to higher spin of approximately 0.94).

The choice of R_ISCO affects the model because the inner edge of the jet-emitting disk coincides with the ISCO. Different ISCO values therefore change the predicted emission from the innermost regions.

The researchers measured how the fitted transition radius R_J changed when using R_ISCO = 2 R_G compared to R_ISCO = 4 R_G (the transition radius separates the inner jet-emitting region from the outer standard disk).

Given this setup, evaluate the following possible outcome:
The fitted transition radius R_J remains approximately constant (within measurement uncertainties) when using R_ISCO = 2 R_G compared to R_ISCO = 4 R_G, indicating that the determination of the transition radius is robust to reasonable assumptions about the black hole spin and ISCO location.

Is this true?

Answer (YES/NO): NO